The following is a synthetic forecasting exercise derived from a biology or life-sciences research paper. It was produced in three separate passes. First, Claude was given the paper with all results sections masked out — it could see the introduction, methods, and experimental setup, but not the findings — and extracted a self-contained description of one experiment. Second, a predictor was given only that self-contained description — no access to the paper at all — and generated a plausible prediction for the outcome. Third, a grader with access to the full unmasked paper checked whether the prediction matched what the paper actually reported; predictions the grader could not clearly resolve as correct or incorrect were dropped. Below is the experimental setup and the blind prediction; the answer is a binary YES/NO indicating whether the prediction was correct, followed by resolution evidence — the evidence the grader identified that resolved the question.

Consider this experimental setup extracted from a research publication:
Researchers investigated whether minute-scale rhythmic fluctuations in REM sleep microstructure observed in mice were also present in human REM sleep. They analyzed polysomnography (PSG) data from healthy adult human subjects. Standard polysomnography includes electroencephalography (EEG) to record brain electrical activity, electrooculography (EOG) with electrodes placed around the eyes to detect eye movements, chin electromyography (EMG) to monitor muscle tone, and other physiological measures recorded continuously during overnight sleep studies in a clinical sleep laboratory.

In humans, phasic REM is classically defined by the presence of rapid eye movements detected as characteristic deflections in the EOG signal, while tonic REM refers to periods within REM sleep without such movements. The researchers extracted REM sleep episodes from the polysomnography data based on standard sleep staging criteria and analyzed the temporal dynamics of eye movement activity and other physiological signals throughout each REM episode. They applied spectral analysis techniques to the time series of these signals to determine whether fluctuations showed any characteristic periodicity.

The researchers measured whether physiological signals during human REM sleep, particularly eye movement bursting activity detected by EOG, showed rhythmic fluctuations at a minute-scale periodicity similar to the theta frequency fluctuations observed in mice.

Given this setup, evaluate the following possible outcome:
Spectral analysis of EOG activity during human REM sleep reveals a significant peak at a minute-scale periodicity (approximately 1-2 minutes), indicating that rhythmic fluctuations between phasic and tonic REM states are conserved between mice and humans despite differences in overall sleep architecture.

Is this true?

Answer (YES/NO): NO